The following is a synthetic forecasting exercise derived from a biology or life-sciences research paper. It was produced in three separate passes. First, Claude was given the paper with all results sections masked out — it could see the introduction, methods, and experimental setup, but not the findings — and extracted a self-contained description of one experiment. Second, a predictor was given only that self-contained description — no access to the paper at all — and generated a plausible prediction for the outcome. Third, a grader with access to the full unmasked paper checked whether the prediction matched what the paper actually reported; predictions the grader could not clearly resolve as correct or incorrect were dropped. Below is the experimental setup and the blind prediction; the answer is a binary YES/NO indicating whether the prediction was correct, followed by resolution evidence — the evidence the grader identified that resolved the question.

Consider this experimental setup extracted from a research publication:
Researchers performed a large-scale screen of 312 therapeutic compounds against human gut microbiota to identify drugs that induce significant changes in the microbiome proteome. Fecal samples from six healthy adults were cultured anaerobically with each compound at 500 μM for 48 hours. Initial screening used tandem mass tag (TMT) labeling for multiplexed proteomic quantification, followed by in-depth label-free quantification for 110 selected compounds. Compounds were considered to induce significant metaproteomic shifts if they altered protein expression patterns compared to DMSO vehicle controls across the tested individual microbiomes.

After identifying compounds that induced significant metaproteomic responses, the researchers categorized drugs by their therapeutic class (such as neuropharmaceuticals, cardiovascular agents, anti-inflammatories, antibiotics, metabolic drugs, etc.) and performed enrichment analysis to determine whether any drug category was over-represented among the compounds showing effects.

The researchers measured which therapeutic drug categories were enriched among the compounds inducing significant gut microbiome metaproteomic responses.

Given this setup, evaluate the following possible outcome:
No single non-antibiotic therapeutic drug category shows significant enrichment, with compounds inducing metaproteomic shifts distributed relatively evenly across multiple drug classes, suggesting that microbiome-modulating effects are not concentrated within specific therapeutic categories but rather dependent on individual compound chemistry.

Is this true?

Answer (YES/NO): NO